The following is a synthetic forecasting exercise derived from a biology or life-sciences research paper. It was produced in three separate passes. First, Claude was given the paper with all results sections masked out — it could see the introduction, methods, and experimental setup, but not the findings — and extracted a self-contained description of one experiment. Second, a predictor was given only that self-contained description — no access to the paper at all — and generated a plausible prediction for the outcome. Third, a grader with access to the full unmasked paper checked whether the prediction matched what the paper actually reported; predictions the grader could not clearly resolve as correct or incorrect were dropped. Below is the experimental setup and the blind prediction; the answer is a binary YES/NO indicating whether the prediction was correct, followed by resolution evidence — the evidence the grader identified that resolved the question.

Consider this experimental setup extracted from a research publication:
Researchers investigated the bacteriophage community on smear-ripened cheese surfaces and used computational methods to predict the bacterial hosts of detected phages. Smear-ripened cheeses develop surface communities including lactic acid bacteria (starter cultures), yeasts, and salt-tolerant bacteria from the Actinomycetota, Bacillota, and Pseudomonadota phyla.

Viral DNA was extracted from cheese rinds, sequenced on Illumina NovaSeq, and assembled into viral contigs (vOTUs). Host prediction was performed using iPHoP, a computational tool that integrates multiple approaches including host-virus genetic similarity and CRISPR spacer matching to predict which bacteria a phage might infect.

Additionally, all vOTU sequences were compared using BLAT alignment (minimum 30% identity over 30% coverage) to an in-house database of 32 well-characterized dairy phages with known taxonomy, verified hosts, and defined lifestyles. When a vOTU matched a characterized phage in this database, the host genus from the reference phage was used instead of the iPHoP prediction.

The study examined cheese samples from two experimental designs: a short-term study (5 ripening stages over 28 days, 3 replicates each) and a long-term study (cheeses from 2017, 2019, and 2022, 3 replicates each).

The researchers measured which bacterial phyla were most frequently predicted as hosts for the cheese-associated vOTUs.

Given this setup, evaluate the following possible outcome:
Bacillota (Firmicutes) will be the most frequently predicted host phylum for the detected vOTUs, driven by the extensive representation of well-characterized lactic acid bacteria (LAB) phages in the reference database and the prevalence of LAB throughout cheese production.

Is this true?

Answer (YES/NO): YES